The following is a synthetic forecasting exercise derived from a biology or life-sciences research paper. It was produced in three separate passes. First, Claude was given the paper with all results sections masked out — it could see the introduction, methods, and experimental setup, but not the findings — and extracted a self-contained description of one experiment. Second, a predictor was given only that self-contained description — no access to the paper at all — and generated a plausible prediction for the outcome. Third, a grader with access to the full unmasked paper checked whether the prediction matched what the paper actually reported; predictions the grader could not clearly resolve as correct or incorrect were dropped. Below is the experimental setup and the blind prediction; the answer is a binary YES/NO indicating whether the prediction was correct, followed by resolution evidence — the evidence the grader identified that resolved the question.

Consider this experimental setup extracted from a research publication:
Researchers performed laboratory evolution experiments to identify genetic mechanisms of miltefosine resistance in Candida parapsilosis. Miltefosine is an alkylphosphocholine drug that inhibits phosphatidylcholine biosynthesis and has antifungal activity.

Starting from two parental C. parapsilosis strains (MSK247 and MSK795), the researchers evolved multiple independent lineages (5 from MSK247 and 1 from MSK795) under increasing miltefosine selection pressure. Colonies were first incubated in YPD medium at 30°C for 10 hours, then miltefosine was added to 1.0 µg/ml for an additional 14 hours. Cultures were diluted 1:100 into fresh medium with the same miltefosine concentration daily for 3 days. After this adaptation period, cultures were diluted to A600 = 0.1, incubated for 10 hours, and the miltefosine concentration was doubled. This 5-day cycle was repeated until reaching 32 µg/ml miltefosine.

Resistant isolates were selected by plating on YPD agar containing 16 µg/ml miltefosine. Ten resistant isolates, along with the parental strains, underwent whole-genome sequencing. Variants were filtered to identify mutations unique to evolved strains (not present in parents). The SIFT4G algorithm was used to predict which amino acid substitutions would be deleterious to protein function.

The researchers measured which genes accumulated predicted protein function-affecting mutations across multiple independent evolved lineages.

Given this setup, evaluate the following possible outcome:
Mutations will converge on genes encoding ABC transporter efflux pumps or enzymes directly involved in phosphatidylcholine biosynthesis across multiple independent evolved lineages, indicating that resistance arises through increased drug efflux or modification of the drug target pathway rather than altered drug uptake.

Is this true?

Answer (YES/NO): NO